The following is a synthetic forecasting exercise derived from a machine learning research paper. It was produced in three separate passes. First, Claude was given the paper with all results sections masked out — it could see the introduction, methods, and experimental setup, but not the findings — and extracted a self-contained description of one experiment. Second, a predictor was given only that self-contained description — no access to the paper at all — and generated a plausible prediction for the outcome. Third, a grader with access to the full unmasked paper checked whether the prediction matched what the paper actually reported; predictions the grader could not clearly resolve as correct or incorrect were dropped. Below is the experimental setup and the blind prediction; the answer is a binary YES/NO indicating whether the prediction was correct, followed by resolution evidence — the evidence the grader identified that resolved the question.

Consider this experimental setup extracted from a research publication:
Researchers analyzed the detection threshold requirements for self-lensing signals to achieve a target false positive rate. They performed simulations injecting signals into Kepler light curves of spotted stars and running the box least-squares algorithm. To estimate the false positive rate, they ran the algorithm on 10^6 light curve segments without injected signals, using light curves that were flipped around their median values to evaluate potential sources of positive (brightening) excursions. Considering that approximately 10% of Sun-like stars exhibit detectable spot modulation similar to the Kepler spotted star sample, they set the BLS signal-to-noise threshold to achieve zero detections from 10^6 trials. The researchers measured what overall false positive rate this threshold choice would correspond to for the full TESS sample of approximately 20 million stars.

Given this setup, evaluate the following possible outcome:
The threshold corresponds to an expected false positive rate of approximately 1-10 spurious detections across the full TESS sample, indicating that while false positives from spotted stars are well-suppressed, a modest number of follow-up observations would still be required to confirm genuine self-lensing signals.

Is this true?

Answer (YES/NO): NO